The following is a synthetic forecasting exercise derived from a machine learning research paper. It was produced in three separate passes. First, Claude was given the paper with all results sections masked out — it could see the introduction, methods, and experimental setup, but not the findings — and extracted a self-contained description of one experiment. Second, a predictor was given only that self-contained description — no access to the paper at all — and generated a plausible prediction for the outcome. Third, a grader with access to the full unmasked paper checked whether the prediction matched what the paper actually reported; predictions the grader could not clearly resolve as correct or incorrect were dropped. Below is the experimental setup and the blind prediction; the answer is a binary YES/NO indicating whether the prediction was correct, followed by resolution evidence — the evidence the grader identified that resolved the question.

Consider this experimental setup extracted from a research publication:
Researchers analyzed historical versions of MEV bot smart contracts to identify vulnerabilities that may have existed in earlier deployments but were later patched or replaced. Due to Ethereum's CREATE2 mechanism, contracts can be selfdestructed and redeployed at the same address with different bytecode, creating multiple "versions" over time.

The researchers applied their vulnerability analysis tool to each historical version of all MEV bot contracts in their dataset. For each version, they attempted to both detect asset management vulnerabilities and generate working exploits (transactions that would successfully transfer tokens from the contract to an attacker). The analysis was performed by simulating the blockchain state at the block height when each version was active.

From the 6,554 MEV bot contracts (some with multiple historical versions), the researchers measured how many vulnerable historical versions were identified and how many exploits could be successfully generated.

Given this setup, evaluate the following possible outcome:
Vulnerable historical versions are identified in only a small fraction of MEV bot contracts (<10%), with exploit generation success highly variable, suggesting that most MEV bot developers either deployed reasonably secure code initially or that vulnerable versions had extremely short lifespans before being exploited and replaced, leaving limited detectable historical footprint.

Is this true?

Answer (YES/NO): NO